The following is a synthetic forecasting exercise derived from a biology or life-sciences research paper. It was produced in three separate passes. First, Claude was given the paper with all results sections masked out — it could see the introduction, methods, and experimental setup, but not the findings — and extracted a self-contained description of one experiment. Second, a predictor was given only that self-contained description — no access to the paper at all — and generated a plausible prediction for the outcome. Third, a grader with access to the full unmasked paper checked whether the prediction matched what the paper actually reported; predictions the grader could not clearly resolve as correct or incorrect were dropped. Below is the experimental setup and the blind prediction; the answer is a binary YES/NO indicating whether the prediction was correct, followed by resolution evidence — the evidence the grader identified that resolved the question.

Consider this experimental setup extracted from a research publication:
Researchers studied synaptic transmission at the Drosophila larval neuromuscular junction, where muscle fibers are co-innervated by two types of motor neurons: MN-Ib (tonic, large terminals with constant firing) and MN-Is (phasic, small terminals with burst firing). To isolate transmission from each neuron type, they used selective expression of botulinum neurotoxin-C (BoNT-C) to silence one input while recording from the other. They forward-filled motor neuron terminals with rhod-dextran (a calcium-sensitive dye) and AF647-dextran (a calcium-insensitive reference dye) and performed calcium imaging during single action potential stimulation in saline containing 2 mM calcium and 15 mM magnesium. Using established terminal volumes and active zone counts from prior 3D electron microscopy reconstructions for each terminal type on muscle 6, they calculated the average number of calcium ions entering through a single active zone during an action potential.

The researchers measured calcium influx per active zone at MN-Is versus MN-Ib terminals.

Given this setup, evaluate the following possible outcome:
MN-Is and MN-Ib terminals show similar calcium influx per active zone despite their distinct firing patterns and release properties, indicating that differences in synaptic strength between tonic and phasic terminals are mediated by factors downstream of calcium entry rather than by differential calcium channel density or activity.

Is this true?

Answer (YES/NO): NO